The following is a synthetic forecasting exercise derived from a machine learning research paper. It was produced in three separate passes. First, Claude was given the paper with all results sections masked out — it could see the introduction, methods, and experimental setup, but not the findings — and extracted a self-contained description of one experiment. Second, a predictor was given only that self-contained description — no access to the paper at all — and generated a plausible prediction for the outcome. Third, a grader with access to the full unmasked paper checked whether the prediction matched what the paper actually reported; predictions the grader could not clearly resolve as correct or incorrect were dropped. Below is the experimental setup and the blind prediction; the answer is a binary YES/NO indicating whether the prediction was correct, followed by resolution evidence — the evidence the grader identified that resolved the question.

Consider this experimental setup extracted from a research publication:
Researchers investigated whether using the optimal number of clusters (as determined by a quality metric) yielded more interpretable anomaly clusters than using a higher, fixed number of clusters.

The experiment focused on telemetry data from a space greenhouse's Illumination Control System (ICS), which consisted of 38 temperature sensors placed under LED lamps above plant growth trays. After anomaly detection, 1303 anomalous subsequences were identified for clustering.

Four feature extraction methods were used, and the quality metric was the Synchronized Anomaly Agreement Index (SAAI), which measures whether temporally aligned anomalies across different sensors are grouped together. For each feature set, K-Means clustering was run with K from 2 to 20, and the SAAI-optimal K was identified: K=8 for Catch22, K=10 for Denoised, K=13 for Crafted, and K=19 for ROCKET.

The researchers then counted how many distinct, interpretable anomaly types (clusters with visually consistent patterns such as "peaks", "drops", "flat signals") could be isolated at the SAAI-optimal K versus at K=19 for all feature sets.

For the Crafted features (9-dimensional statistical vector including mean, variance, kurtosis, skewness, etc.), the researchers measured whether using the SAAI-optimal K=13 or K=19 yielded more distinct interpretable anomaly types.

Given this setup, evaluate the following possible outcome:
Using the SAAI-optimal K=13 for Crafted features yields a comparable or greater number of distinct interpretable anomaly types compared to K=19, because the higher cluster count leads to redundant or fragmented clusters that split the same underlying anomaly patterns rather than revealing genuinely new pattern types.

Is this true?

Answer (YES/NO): YES